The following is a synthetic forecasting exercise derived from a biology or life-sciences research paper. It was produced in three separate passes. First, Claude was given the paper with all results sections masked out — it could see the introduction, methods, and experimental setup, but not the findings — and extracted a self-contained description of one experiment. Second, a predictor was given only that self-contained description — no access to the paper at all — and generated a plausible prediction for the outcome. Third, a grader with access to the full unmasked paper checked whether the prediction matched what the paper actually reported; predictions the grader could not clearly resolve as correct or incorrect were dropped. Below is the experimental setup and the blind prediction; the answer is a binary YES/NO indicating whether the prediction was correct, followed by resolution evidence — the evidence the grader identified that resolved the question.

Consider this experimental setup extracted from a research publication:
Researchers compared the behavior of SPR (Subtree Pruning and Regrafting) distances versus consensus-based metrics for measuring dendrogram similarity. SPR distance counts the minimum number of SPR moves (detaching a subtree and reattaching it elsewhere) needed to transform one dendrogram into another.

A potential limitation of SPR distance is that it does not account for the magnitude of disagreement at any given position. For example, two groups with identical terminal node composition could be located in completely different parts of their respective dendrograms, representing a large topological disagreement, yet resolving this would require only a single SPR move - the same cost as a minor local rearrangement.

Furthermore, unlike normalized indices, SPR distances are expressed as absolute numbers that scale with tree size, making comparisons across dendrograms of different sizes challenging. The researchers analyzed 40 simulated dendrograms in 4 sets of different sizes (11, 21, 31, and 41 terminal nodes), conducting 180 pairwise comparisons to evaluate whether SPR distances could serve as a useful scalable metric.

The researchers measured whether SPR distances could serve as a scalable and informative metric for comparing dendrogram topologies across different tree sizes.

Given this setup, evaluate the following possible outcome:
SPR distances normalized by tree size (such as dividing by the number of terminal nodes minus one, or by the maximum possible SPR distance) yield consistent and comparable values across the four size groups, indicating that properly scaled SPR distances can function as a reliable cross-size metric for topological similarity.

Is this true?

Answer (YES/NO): NO